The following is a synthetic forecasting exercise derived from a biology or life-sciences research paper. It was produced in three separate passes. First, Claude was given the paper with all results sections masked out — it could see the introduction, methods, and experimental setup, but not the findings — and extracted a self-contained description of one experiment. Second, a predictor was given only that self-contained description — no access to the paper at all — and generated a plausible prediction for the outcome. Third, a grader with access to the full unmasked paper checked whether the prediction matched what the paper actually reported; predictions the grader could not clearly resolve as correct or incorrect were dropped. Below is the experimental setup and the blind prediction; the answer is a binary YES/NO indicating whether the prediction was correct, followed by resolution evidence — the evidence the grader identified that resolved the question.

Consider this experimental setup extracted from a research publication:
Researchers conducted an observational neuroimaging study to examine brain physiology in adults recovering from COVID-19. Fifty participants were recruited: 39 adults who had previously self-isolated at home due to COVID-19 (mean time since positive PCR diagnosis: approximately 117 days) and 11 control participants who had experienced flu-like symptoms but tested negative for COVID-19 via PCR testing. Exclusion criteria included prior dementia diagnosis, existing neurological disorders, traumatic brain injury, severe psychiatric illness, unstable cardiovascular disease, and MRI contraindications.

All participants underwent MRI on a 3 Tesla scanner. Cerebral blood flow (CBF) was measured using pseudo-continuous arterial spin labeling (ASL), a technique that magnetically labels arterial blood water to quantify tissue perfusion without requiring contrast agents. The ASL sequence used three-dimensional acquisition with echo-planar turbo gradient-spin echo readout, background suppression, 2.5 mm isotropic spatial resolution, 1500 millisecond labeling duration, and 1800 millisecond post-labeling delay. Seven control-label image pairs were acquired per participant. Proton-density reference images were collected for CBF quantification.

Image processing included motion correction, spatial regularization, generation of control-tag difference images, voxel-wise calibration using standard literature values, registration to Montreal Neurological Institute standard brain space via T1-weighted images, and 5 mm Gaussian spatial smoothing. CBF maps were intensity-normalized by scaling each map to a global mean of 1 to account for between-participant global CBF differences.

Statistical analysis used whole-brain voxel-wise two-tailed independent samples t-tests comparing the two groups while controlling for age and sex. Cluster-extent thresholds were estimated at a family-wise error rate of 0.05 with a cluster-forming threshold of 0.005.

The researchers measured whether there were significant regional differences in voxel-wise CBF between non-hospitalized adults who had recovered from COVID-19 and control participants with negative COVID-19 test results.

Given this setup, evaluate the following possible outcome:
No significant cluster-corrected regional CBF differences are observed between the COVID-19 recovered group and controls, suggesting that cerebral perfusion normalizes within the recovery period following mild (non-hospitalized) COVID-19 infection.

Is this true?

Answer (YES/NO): NO